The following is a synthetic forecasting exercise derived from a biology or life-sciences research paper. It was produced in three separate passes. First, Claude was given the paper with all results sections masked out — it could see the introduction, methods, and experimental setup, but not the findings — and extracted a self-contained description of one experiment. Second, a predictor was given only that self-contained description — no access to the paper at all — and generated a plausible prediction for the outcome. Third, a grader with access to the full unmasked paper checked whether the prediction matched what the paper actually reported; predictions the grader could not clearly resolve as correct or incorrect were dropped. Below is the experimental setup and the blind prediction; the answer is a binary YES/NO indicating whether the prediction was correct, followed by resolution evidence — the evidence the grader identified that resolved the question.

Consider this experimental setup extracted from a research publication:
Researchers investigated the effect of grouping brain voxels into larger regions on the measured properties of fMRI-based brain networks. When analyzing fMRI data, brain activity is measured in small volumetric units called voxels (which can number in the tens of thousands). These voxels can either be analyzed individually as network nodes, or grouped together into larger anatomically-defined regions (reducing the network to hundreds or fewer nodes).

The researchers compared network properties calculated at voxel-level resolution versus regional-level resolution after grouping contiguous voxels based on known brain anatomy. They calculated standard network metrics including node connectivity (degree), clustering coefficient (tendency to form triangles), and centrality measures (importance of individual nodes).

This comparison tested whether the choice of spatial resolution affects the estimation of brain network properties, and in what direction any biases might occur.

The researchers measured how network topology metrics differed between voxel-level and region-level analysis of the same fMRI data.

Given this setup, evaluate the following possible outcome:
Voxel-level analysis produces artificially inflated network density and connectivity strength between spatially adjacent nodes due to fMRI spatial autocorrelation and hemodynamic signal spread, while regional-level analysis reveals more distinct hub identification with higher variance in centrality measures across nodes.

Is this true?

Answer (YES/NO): NO